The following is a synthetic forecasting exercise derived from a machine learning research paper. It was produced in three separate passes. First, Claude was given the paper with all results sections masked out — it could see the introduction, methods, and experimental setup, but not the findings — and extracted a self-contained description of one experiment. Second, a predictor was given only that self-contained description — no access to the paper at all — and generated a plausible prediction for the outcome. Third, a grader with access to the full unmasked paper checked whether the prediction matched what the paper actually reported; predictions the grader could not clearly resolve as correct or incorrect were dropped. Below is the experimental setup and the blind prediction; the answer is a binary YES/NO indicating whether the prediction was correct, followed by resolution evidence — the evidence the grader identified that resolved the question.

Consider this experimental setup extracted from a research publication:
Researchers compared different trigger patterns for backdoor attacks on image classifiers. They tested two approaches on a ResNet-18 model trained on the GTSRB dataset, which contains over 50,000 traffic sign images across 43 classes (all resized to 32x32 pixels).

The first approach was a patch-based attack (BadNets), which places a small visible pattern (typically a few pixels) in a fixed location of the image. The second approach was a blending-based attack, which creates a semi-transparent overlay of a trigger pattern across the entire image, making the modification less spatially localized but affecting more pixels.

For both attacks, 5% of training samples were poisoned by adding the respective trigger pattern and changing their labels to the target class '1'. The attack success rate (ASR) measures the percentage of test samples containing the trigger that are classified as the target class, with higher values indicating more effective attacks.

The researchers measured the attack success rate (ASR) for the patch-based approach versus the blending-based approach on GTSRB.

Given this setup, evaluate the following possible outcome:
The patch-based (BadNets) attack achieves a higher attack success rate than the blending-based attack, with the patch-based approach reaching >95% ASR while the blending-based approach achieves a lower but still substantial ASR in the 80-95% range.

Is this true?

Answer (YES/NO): NO